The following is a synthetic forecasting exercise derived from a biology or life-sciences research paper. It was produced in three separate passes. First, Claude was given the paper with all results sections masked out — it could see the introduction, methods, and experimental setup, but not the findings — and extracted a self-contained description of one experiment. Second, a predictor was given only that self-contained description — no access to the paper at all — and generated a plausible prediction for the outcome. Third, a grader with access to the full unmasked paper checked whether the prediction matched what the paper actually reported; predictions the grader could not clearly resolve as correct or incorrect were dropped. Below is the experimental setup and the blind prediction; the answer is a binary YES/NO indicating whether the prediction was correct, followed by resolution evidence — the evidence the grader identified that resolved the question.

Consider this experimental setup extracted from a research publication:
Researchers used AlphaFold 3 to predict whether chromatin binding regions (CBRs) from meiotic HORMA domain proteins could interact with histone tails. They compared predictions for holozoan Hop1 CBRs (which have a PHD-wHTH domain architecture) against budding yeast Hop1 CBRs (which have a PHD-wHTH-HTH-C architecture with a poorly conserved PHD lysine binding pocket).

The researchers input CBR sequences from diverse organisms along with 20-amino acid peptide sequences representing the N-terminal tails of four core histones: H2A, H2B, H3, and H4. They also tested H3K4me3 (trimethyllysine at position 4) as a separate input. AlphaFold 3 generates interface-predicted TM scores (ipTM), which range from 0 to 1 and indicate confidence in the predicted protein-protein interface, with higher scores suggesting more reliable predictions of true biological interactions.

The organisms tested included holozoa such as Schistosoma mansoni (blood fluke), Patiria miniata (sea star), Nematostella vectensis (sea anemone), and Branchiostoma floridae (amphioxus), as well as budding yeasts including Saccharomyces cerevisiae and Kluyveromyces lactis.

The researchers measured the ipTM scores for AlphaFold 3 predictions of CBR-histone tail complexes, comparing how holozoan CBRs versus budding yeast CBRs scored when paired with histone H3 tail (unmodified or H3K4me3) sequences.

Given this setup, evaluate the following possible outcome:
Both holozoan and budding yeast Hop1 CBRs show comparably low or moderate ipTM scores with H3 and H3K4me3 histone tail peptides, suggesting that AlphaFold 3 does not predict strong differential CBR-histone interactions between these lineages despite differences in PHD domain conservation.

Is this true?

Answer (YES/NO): NO